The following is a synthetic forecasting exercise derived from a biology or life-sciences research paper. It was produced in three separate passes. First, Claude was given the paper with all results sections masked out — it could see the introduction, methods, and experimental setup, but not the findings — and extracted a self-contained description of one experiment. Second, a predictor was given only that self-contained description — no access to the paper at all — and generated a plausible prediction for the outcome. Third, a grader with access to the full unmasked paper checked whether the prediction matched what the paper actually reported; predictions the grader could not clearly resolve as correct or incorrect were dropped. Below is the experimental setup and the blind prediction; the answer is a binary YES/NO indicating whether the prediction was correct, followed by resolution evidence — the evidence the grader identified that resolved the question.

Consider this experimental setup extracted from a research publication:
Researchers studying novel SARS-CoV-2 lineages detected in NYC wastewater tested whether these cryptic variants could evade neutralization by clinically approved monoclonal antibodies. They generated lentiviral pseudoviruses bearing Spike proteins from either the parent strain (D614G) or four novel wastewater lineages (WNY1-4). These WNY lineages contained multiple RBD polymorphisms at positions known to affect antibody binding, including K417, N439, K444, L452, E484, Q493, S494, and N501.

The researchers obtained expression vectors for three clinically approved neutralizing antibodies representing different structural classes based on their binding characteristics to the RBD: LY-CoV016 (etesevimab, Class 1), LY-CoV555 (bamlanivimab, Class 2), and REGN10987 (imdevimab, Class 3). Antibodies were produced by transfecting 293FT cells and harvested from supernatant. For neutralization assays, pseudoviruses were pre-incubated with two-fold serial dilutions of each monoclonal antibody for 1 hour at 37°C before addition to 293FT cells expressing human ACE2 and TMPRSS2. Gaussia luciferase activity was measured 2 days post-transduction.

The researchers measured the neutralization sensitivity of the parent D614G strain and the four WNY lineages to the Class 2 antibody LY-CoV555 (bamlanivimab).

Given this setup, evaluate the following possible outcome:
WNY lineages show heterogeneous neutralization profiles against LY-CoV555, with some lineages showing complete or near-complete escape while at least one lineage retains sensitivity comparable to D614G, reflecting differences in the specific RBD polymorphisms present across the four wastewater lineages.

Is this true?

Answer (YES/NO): NO